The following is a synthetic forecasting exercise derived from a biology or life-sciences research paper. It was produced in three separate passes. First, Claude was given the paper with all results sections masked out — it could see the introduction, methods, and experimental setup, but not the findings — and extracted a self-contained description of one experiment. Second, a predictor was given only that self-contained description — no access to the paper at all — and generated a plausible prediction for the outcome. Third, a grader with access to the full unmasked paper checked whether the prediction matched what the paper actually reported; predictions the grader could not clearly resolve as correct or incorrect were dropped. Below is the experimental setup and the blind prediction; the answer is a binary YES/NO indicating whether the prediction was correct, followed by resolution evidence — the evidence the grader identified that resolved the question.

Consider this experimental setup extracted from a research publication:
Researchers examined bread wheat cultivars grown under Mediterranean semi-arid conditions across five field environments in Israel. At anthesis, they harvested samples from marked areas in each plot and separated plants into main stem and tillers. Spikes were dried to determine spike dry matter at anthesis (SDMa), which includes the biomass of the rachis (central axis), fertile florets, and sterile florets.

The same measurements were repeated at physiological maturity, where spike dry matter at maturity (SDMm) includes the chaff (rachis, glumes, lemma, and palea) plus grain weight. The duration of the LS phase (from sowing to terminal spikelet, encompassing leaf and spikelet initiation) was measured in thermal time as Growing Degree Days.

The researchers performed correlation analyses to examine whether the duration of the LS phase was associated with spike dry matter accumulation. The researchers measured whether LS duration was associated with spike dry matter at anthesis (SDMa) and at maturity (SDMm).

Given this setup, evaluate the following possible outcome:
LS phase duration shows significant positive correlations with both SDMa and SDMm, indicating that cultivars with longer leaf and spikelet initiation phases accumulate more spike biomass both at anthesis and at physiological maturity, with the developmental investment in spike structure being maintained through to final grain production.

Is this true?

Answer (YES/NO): YES